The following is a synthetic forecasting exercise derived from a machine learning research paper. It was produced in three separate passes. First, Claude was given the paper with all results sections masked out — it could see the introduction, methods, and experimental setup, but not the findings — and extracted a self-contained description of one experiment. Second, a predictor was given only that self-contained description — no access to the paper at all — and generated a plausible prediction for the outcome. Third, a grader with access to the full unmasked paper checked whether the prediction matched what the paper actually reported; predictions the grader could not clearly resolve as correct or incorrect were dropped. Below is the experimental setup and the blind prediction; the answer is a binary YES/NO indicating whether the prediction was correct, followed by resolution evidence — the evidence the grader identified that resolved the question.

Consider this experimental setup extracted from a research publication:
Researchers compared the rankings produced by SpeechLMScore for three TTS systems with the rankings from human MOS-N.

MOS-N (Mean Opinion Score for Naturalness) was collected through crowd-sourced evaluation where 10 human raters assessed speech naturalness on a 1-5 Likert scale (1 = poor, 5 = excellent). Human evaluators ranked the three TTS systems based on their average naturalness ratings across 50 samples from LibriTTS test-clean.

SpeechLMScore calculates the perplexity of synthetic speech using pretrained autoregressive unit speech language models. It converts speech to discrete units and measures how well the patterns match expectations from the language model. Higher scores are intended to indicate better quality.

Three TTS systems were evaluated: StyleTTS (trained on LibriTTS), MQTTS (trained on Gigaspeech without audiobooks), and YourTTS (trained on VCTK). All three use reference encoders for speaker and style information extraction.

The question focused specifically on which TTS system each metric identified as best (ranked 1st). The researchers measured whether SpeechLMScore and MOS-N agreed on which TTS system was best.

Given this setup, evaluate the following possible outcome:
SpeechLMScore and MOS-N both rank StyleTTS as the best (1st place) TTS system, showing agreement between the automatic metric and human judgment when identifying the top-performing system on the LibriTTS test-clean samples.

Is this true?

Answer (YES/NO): NO